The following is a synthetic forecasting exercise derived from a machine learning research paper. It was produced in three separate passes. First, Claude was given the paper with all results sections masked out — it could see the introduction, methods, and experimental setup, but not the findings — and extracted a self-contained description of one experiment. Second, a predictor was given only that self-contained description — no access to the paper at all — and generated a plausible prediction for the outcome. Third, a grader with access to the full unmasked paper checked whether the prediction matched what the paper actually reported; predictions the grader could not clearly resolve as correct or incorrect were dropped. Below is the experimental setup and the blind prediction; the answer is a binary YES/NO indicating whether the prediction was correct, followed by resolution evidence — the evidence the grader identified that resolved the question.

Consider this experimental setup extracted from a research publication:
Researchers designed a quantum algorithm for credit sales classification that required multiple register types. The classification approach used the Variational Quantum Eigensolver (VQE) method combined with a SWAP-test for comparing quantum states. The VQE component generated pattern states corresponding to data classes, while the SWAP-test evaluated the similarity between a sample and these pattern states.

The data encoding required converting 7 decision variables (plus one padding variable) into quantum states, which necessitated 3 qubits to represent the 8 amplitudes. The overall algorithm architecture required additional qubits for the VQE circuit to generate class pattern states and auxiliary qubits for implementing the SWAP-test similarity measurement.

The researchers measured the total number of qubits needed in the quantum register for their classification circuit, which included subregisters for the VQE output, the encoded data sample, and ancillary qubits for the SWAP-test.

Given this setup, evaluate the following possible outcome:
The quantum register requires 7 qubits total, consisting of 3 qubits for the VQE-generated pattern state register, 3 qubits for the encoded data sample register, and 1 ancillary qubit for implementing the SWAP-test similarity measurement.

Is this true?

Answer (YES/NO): NO